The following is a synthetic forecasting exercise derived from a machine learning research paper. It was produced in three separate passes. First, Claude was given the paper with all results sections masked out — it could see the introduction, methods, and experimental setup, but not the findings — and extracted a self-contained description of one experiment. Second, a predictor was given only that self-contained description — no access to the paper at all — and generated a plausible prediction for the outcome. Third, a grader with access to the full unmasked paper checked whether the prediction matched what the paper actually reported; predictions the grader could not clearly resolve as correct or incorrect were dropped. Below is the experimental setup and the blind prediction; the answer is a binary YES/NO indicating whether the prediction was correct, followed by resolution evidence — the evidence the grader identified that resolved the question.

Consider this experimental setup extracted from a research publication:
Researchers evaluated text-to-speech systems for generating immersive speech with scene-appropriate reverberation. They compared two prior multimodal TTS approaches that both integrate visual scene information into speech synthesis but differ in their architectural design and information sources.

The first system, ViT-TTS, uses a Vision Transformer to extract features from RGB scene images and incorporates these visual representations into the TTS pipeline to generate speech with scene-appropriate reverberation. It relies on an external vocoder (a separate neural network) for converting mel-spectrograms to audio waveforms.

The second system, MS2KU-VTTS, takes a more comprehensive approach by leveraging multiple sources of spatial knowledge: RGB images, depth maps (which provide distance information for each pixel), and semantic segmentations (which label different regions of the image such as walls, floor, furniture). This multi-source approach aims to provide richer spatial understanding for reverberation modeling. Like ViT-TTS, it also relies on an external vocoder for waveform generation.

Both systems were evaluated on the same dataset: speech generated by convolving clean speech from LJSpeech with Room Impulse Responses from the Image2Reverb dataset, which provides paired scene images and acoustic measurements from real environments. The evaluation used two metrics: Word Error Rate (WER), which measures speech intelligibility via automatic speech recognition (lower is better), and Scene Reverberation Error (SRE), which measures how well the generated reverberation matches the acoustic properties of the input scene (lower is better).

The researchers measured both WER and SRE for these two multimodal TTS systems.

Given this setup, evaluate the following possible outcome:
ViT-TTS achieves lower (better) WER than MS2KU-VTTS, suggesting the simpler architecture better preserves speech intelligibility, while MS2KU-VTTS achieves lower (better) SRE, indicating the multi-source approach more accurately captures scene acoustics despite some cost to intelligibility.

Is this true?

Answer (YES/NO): NO